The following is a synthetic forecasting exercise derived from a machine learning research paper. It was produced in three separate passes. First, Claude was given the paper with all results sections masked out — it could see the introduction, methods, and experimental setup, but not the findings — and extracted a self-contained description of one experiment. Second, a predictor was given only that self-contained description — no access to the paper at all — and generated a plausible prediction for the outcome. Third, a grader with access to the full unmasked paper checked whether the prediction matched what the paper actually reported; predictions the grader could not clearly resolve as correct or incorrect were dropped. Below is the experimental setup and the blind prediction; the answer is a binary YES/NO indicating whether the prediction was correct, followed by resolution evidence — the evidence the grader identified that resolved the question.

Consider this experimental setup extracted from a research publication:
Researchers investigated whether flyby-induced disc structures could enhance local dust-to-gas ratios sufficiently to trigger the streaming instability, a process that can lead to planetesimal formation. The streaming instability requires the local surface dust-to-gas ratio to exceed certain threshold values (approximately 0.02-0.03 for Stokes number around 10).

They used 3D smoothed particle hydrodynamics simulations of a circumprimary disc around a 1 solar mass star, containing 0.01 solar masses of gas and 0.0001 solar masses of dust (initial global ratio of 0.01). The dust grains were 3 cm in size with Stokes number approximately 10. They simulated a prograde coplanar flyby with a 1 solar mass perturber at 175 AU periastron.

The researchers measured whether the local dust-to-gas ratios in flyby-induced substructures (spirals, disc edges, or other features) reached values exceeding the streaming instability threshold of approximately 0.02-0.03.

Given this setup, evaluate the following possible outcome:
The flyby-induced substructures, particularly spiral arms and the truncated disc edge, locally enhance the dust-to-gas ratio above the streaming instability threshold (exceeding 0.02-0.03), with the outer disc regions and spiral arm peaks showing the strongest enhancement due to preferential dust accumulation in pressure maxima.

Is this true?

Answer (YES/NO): NO